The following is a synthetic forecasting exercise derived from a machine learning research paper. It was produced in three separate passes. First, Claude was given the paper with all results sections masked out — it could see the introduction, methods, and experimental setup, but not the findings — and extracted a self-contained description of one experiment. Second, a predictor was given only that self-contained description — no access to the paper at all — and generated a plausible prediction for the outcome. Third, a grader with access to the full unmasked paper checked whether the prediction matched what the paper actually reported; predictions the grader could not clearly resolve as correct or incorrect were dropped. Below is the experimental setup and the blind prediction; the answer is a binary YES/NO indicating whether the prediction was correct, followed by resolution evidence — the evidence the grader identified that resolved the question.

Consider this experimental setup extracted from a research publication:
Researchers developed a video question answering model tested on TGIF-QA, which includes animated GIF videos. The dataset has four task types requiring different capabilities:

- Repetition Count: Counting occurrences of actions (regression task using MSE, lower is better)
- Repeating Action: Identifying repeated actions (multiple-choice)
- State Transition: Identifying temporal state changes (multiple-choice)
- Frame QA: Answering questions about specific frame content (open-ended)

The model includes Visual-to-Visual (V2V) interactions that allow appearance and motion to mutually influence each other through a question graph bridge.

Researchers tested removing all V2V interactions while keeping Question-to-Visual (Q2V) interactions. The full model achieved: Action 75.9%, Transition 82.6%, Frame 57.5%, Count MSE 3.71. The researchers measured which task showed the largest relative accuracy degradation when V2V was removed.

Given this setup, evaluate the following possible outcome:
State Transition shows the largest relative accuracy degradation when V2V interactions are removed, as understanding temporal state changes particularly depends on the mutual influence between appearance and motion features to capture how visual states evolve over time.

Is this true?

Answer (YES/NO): YES